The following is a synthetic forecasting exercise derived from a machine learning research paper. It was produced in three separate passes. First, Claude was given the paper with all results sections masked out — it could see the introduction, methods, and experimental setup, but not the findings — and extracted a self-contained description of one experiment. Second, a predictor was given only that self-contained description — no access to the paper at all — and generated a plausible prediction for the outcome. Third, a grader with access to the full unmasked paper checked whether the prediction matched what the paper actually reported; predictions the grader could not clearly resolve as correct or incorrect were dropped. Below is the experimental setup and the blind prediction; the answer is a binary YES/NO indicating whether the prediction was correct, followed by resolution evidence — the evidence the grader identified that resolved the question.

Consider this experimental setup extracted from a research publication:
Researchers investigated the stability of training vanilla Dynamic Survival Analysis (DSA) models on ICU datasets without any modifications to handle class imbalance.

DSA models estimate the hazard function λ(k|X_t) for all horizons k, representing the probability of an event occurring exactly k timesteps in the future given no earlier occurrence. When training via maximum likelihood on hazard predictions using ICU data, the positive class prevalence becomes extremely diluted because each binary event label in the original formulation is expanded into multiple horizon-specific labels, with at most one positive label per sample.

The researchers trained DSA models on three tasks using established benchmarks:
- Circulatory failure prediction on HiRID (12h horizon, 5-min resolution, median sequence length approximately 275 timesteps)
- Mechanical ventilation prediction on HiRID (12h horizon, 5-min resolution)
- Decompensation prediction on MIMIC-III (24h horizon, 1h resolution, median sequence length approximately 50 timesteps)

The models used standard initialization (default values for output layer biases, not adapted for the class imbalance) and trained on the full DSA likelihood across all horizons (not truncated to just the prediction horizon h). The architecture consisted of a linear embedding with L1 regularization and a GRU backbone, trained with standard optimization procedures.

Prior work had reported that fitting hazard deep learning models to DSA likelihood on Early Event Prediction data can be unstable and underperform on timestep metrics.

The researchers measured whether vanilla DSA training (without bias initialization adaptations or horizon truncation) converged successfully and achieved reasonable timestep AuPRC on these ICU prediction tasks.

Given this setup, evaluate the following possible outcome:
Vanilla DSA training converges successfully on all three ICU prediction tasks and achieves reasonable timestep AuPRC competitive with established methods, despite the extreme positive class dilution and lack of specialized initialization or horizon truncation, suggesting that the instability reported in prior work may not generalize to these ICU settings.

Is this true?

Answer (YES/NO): NO